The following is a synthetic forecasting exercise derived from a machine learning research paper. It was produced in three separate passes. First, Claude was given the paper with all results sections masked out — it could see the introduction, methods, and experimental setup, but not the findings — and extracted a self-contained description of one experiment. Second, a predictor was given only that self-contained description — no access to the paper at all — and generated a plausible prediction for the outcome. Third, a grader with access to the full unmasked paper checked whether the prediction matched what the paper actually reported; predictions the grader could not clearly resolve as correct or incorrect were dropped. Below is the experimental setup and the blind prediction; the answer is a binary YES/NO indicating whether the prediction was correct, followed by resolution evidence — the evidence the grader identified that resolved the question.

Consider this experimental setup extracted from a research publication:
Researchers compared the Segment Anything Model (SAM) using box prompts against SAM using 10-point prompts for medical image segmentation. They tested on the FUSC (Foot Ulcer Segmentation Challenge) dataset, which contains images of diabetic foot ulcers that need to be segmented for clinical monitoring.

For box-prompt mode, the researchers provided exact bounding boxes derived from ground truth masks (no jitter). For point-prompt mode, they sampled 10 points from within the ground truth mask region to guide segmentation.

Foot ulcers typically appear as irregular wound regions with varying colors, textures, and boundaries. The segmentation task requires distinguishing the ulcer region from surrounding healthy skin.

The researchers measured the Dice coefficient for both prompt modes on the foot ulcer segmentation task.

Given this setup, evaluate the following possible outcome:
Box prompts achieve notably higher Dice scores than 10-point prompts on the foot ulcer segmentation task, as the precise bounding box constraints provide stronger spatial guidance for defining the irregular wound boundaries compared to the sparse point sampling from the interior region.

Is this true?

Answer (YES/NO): NO